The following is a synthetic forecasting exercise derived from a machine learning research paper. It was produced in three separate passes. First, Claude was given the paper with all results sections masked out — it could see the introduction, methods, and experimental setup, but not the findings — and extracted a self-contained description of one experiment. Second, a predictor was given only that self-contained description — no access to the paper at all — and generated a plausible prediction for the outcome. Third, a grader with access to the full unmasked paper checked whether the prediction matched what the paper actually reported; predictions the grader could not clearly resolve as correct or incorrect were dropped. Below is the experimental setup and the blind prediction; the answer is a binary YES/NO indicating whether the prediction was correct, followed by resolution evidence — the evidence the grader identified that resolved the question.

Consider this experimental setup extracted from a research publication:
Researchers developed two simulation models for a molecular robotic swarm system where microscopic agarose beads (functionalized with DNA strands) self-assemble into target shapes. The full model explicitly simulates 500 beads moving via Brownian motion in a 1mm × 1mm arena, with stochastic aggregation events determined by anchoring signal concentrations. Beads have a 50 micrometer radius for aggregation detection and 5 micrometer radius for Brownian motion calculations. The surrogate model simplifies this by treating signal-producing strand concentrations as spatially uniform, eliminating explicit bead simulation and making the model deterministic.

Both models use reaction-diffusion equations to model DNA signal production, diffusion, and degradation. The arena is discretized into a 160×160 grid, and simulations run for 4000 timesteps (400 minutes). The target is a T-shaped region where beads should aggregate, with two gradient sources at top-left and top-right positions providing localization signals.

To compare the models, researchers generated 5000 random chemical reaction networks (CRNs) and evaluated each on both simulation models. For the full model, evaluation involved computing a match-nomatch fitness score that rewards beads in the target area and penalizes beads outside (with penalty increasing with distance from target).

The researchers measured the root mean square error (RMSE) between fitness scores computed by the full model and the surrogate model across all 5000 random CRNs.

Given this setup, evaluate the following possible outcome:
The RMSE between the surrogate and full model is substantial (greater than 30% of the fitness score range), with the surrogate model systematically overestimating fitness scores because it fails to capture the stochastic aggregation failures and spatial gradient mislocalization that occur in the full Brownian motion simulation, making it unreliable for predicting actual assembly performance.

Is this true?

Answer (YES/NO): NO